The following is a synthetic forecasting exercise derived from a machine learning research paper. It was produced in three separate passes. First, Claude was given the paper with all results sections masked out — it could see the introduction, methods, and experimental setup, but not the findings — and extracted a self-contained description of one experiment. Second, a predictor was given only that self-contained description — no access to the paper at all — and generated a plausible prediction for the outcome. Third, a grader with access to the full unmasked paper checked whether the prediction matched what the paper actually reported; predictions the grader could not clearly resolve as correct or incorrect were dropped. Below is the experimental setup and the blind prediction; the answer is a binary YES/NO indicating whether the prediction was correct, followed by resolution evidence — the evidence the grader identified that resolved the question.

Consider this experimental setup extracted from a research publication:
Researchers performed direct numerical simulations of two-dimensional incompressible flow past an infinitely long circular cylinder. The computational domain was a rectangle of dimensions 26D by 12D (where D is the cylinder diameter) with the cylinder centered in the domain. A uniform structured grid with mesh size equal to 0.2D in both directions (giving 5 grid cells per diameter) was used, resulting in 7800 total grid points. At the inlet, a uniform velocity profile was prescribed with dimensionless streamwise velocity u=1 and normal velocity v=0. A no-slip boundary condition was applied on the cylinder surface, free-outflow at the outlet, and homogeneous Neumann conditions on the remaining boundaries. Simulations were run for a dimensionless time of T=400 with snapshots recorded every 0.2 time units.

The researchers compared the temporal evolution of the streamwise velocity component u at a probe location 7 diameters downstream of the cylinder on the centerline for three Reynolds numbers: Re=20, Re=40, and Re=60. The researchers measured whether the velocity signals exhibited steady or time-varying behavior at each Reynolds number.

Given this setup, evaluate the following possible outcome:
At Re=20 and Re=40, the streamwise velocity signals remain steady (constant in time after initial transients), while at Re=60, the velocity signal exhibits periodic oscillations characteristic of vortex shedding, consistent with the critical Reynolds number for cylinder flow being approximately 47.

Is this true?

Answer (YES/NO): NO